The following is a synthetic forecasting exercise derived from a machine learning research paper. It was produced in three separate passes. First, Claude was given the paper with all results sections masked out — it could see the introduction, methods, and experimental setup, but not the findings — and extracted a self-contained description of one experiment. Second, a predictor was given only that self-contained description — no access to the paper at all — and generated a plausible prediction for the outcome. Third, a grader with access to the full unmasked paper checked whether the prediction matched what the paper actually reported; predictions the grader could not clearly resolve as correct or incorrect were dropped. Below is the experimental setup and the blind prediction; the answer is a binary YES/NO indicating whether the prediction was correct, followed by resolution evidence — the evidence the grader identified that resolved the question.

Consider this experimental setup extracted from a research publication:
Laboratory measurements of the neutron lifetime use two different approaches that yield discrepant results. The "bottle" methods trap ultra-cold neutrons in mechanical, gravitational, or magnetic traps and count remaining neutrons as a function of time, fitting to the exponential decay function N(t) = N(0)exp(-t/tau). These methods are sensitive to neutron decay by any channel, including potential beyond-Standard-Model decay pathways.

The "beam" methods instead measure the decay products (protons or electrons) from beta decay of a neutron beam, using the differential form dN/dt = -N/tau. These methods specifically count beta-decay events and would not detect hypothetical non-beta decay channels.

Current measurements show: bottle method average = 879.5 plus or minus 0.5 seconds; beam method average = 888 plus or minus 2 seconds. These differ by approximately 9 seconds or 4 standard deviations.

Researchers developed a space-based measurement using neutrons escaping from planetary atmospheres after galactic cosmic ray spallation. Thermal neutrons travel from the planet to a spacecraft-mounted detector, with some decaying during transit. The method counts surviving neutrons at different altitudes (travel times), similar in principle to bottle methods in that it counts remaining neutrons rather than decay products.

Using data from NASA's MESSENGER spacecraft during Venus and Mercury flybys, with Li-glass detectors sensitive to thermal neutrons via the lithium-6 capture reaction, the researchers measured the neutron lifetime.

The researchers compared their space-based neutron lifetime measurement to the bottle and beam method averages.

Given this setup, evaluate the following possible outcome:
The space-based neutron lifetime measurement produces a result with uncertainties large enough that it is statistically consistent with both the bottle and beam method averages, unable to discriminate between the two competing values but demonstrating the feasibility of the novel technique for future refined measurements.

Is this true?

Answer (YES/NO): YES